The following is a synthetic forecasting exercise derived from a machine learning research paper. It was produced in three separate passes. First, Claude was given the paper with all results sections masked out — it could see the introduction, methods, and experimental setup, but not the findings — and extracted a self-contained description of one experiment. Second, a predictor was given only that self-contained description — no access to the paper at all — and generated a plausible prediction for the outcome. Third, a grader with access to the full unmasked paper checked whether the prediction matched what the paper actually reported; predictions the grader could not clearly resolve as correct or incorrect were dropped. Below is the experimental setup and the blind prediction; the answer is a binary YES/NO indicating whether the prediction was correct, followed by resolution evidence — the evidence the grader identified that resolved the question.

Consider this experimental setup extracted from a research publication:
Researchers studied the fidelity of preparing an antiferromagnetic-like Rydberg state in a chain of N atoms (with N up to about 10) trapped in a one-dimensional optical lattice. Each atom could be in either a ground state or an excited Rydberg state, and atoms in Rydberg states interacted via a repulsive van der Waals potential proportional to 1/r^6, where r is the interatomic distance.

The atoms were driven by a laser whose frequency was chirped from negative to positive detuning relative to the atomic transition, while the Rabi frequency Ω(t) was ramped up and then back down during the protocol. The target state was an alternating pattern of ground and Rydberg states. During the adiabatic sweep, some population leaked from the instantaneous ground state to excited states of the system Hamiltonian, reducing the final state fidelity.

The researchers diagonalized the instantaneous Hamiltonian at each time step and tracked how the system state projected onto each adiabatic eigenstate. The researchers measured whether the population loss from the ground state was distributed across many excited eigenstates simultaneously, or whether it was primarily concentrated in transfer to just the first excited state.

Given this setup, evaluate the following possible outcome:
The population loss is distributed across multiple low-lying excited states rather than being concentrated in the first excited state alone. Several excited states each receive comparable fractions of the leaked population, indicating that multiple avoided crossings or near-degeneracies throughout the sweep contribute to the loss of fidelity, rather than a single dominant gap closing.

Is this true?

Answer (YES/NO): NO